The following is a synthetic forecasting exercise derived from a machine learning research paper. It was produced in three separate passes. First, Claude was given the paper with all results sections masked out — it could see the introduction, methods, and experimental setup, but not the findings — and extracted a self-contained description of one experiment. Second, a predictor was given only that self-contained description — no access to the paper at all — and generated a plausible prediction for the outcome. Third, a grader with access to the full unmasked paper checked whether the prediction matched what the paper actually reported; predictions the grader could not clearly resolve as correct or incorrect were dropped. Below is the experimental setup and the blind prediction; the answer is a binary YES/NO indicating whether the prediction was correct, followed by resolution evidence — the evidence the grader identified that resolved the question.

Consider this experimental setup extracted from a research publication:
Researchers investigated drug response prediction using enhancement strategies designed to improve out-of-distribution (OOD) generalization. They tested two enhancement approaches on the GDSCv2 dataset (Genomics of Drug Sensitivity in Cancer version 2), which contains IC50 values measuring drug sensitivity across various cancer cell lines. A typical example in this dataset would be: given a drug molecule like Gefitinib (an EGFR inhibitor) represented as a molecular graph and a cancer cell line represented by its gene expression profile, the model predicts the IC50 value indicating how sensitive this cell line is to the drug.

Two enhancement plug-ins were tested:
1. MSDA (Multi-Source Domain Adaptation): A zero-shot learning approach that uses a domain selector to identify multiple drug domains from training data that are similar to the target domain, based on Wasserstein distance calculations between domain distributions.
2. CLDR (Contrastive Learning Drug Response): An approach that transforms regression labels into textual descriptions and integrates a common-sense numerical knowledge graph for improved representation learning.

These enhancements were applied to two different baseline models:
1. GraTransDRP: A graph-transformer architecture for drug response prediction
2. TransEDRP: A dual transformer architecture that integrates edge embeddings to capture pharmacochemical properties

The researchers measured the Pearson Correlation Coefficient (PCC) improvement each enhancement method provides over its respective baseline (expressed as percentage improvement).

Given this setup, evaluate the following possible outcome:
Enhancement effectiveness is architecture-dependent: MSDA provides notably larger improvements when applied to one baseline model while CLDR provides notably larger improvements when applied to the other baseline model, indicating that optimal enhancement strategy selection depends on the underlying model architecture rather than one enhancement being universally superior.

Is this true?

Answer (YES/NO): YES